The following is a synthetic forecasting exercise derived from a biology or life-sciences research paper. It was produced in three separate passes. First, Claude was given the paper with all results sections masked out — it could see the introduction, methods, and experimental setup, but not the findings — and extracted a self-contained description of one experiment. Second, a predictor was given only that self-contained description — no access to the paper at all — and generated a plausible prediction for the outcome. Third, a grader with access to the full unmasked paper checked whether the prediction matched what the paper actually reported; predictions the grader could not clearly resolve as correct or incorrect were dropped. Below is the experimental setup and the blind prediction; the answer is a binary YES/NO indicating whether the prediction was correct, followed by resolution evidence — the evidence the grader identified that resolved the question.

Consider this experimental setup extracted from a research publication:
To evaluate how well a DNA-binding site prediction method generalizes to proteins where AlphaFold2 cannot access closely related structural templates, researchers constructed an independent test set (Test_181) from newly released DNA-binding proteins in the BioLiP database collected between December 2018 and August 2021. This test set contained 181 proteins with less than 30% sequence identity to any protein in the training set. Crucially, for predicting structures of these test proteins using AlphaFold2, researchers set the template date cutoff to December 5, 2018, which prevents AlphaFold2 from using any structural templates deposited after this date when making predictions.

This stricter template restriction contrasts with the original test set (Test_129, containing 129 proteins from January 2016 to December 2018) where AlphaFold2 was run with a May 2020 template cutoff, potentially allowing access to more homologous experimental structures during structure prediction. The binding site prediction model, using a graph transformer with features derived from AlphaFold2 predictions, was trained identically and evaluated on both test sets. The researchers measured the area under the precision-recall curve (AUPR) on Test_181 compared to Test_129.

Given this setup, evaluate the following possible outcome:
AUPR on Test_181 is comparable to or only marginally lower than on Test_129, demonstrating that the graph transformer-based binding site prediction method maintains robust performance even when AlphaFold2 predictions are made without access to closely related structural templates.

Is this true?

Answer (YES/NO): NO